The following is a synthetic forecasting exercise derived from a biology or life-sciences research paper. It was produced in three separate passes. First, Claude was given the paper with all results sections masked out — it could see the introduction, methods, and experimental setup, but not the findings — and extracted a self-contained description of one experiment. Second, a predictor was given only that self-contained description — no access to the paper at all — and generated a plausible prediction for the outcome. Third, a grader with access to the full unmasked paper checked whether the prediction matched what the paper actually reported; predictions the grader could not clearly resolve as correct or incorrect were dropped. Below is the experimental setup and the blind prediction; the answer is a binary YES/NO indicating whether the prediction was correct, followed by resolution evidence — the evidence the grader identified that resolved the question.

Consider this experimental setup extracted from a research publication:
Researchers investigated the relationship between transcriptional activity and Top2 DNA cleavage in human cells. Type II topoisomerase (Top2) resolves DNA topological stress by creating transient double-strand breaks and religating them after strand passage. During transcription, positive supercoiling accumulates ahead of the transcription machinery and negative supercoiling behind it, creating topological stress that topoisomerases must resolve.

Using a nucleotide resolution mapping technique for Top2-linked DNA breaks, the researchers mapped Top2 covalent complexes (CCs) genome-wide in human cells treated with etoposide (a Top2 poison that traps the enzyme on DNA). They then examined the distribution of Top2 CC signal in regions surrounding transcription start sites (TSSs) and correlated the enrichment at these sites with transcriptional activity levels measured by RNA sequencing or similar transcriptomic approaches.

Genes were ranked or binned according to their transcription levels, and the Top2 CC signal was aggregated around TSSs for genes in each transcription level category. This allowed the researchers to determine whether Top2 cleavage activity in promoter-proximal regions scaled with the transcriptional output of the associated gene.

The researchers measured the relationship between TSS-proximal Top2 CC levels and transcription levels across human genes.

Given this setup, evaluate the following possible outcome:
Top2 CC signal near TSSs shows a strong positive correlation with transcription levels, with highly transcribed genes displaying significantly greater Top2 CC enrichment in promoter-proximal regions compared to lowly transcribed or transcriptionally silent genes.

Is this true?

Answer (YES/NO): YES